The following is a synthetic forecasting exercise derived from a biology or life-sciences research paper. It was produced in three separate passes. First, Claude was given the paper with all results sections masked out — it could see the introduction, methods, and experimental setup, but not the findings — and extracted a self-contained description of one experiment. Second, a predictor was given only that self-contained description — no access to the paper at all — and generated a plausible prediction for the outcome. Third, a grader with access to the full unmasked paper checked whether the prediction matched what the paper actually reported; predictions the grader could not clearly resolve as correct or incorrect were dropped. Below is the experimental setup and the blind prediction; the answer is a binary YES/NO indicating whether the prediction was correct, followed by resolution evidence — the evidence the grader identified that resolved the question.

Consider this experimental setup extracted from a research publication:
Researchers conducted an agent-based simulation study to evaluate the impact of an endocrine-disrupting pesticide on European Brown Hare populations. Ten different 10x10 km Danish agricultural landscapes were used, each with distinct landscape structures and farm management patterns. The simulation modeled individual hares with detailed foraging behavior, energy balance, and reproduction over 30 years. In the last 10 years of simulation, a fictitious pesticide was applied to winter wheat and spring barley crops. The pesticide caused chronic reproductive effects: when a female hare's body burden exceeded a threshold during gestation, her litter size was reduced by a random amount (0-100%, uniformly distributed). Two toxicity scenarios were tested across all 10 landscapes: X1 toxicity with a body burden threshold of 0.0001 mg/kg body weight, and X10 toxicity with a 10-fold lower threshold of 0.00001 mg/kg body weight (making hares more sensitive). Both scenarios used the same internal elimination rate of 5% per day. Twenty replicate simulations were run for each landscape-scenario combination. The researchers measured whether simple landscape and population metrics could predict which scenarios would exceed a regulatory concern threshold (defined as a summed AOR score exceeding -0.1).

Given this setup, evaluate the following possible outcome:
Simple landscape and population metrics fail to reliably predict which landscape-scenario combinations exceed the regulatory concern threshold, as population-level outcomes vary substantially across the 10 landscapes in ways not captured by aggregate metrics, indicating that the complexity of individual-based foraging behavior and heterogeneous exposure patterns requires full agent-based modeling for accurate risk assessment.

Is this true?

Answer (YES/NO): YES